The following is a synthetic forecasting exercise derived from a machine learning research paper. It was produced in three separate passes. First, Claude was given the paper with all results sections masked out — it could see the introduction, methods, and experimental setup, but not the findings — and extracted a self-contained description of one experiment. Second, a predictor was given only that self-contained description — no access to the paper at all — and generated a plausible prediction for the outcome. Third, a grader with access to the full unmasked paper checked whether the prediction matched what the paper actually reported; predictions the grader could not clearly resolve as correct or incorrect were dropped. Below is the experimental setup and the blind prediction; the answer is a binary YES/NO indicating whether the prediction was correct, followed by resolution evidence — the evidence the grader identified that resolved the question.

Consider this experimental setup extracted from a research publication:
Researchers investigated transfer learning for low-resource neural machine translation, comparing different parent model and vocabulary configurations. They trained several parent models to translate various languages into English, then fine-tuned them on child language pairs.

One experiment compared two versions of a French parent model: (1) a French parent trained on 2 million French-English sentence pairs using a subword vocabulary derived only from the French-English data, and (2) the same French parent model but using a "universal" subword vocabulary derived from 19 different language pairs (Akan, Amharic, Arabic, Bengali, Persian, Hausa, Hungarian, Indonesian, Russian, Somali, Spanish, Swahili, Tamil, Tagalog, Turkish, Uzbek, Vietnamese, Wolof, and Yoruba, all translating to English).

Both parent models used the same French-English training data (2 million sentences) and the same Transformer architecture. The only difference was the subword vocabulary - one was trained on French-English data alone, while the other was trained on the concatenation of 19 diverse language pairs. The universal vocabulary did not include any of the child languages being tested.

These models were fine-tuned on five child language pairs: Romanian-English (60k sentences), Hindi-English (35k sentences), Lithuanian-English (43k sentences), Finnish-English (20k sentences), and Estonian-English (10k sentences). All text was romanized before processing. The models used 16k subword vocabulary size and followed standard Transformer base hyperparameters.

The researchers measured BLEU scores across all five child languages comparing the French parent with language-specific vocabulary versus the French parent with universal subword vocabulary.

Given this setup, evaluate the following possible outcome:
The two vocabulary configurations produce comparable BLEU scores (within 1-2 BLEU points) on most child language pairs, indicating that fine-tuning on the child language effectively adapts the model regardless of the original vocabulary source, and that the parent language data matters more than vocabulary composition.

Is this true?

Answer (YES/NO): NO